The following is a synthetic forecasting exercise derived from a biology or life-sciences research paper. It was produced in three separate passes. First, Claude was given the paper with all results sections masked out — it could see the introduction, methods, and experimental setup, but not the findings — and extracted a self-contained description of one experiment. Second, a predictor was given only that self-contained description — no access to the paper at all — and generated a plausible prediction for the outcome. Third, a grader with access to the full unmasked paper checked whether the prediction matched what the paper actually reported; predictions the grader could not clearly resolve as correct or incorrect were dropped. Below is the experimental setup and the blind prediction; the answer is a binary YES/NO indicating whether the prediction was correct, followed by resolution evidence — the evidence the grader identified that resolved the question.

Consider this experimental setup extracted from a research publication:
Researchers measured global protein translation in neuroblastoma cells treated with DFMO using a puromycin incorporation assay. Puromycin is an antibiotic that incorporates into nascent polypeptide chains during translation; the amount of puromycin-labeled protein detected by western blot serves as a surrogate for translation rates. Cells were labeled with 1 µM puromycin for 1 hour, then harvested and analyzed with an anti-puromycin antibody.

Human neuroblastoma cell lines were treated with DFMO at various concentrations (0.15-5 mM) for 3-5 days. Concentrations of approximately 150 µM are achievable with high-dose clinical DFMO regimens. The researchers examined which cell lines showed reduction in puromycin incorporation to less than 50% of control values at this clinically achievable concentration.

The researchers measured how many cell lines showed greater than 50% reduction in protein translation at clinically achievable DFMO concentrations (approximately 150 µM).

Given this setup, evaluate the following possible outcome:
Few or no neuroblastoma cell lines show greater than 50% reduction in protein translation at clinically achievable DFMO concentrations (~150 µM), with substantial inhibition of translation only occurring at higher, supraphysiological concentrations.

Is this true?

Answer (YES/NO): YES